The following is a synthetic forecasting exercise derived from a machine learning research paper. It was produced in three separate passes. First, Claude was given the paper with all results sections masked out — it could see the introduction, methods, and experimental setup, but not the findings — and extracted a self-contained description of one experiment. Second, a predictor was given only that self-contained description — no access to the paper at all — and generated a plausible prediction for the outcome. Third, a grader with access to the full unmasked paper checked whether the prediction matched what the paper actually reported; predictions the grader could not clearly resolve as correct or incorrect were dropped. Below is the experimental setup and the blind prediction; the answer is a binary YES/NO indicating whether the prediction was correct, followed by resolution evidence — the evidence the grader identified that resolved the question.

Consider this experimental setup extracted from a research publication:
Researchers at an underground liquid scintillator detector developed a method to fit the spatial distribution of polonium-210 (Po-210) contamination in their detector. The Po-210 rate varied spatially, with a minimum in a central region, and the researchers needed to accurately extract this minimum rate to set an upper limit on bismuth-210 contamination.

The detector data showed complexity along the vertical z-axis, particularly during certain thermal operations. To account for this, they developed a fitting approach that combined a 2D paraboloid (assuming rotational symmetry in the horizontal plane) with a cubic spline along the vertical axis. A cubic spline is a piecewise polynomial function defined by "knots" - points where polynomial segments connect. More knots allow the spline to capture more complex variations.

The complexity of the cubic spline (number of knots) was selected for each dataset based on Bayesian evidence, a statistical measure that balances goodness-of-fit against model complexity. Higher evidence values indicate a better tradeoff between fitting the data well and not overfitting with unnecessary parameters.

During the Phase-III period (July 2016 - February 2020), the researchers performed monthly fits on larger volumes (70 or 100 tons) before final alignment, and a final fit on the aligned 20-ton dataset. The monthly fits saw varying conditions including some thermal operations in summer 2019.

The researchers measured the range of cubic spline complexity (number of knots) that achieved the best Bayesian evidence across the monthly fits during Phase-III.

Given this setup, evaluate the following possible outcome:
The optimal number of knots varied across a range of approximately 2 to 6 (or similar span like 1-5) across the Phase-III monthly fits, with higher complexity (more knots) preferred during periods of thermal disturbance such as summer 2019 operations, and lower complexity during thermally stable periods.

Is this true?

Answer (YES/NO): NO